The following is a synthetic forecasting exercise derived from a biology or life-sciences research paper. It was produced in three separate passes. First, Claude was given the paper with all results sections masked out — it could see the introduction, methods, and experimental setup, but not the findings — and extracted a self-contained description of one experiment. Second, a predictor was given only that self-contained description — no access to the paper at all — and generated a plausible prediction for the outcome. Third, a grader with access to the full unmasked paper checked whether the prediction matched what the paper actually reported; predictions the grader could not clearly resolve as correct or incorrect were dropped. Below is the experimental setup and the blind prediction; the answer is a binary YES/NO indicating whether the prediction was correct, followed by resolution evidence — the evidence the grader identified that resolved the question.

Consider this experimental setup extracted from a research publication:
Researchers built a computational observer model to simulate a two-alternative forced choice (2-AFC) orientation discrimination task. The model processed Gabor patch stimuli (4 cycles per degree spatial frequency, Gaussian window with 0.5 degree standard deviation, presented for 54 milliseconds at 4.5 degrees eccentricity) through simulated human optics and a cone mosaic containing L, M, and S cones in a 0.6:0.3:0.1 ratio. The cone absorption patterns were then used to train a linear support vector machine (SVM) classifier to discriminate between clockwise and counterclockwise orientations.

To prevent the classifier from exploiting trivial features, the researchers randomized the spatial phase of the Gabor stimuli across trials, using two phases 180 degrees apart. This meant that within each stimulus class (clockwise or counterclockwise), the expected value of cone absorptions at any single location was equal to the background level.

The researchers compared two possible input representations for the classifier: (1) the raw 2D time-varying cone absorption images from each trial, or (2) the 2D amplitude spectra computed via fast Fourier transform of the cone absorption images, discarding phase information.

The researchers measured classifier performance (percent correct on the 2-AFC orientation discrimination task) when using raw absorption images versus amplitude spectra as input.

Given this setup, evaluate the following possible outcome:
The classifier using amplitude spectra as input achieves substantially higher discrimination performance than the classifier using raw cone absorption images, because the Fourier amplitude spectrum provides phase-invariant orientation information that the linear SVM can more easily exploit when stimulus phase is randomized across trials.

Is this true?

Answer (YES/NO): YES